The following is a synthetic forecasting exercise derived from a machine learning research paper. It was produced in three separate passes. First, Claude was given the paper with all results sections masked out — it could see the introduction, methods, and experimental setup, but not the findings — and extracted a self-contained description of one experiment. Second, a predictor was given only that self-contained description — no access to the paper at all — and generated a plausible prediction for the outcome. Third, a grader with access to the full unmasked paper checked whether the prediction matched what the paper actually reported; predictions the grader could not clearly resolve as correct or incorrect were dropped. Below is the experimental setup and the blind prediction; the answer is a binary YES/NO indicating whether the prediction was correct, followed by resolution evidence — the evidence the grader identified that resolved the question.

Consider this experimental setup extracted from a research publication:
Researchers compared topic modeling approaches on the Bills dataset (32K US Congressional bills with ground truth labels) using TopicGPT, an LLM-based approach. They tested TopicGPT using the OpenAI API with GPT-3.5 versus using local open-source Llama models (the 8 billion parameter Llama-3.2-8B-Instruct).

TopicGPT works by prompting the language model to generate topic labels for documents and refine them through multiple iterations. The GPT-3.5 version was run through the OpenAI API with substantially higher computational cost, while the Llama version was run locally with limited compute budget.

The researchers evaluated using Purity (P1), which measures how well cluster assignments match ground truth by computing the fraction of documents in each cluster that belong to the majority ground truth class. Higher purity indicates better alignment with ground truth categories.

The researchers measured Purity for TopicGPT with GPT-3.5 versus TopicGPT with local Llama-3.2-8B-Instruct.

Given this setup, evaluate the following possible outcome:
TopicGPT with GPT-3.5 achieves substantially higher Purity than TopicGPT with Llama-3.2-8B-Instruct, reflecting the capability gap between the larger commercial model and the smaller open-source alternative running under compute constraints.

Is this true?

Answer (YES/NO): YES